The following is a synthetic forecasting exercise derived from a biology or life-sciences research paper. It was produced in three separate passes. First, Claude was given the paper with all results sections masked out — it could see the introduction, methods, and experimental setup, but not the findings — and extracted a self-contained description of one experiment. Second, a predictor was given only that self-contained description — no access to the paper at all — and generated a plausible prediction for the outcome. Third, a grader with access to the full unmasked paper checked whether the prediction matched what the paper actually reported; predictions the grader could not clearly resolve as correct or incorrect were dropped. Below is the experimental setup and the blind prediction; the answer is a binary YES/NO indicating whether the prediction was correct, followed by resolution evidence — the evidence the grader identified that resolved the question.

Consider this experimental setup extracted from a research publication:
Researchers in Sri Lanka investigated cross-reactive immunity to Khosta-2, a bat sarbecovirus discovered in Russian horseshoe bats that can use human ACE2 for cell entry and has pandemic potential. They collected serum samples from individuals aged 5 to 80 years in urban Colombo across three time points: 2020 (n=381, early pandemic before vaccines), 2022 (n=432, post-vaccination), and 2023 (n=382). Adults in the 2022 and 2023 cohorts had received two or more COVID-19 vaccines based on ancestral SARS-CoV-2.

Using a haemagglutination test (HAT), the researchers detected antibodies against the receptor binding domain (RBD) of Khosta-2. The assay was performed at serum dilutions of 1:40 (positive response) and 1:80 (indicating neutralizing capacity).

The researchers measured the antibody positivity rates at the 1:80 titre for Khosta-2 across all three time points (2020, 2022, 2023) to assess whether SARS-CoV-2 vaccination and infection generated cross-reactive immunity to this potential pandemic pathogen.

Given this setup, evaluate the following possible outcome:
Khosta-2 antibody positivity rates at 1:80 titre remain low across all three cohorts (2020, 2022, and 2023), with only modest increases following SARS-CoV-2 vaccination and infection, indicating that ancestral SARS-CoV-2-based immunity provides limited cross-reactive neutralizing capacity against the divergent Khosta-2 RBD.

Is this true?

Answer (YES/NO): NO